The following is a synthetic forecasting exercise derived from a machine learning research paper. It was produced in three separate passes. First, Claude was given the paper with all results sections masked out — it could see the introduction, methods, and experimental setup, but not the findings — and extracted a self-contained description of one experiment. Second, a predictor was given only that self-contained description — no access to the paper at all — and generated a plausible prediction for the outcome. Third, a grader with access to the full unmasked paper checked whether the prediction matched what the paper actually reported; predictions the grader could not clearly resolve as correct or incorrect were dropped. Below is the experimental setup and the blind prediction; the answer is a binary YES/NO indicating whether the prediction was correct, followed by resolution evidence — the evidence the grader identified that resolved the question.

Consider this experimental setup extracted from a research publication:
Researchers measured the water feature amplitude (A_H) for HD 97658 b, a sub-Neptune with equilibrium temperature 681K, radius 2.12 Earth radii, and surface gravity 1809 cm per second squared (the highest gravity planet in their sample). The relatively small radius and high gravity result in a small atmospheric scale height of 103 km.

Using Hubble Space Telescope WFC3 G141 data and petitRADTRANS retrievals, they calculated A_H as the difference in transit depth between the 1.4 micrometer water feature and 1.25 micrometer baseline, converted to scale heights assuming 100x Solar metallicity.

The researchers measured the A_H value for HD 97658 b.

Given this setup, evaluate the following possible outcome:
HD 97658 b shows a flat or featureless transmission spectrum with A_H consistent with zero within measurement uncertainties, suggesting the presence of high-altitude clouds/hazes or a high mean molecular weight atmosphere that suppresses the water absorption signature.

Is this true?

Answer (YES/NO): YES